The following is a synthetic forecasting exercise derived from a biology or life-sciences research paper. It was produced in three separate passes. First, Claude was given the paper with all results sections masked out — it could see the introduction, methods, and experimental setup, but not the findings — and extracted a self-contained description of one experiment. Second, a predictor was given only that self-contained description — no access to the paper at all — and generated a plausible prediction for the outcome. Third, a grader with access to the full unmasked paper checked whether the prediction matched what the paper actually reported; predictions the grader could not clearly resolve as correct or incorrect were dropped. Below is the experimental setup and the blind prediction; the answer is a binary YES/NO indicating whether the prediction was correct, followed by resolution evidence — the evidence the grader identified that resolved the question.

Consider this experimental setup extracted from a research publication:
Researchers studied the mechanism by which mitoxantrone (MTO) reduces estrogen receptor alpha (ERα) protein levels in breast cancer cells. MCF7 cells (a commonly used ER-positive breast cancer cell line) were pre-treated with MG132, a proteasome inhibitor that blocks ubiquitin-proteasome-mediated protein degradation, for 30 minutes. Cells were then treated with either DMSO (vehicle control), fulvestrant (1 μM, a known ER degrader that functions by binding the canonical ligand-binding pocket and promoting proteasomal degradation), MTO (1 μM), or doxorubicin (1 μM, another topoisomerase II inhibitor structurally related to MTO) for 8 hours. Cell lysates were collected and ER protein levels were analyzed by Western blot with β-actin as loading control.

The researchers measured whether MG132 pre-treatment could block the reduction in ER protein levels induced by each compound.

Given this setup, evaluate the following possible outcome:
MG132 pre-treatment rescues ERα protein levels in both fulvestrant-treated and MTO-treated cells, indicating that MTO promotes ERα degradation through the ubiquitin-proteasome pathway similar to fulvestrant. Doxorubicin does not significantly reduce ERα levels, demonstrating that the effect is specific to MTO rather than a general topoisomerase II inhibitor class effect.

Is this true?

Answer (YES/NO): YES